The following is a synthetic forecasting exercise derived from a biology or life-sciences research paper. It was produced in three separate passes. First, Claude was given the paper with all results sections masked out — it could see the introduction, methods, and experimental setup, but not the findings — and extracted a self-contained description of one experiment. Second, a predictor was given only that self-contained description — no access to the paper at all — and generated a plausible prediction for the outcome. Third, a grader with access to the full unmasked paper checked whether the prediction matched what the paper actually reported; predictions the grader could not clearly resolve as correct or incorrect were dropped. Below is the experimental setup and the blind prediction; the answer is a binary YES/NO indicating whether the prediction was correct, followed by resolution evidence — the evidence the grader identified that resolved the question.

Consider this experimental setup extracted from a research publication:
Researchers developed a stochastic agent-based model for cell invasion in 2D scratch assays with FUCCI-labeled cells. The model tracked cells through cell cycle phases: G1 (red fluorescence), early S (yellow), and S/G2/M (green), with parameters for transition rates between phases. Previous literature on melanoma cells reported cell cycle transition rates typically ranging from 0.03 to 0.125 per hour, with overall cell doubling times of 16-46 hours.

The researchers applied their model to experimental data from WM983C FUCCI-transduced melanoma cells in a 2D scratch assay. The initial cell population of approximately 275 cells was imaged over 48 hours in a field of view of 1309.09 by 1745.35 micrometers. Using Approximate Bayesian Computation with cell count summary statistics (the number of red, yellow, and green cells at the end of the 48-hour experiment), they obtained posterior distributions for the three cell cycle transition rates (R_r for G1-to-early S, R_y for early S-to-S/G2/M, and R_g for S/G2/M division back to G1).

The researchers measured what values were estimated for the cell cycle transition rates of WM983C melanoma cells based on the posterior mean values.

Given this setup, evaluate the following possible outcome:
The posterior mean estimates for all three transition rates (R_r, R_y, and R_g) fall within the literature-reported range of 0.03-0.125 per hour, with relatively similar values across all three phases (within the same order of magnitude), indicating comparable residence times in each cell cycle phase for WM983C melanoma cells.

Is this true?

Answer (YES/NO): NO